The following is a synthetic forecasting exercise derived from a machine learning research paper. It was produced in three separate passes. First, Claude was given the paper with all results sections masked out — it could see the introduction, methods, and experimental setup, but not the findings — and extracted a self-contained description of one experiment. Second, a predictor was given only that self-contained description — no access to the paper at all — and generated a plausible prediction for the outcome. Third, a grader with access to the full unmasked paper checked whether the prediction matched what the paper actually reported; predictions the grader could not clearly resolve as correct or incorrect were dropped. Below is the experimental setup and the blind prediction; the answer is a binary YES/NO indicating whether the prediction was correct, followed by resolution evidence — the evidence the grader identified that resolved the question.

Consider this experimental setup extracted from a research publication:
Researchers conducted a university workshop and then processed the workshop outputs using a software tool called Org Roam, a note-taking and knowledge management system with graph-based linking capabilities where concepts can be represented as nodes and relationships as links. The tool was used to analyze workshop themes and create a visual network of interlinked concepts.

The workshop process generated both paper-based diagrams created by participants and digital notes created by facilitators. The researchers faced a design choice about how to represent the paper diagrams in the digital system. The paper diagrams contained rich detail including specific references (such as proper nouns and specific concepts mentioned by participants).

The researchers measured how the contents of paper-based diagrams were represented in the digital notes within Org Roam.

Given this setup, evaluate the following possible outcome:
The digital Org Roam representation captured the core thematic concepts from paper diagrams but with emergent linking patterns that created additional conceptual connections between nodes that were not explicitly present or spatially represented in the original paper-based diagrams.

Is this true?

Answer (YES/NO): YES